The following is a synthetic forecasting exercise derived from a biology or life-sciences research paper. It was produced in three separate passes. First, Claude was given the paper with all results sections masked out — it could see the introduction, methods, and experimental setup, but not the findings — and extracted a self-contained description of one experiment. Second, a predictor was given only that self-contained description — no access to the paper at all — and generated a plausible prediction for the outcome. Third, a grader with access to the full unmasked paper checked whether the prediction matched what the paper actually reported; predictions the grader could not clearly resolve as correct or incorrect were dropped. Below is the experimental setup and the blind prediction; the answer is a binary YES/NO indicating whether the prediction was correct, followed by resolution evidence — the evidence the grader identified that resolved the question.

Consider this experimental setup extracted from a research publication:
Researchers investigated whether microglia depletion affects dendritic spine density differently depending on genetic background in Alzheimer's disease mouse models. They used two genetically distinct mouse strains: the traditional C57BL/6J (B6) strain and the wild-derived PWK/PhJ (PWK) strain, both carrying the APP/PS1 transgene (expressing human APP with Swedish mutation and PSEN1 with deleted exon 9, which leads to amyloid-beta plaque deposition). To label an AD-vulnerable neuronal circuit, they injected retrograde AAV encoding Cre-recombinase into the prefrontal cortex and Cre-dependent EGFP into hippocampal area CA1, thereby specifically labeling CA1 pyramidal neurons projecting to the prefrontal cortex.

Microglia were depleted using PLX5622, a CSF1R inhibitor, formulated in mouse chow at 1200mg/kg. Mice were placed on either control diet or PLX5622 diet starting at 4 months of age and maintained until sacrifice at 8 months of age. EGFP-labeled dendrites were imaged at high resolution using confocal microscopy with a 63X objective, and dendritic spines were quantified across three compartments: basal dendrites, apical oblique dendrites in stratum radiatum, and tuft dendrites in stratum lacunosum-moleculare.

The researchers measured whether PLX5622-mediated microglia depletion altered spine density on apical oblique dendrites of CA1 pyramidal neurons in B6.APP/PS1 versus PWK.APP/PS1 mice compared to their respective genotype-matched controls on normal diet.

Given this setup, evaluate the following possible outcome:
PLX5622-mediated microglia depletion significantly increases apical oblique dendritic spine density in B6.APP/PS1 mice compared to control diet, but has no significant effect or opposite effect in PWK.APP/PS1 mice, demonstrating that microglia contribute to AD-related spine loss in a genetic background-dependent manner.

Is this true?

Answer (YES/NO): NO